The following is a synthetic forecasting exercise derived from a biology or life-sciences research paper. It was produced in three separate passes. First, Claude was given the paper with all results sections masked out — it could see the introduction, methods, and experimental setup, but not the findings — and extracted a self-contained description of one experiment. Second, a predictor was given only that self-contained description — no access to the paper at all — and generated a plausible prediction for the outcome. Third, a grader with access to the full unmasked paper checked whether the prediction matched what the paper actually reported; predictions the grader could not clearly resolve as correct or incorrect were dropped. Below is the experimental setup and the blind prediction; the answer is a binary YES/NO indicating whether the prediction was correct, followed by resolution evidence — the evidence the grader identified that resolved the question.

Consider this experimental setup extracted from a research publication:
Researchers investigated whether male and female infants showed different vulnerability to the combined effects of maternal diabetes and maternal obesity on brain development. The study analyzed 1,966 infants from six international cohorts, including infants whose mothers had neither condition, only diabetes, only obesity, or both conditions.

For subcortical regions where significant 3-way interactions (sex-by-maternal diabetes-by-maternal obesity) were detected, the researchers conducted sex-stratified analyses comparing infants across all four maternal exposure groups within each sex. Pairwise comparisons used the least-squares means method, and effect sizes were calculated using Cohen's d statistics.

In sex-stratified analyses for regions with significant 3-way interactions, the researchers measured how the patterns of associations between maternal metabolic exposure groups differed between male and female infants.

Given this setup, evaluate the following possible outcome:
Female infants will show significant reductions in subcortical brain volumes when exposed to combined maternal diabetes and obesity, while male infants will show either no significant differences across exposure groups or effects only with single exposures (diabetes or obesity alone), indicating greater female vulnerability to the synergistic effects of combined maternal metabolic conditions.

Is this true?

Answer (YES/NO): NO